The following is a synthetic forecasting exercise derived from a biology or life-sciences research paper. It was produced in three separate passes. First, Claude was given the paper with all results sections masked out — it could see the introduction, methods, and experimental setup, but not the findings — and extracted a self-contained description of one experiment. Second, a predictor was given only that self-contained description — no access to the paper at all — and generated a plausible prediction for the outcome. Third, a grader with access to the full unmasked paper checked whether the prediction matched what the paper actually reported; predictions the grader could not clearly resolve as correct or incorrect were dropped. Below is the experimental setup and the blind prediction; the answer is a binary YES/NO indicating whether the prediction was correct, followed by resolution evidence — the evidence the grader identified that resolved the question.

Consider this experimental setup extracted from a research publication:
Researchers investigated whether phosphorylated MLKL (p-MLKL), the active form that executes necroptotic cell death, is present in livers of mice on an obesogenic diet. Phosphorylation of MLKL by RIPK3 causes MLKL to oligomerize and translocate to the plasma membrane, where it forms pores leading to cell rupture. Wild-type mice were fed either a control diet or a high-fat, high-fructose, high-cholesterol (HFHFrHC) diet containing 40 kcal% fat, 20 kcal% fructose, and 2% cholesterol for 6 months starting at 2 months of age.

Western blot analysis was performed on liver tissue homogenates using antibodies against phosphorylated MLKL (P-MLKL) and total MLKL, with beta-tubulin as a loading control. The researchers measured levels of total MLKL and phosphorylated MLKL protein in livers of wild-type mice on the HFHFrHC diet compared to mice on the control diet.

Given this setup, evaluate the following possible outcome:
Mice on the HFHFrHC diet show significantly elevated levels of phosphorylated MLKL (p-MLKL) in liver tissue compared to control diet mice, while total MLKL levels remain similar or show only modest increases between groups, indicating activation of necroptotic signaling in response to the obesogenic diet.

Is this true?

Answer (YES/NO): NO